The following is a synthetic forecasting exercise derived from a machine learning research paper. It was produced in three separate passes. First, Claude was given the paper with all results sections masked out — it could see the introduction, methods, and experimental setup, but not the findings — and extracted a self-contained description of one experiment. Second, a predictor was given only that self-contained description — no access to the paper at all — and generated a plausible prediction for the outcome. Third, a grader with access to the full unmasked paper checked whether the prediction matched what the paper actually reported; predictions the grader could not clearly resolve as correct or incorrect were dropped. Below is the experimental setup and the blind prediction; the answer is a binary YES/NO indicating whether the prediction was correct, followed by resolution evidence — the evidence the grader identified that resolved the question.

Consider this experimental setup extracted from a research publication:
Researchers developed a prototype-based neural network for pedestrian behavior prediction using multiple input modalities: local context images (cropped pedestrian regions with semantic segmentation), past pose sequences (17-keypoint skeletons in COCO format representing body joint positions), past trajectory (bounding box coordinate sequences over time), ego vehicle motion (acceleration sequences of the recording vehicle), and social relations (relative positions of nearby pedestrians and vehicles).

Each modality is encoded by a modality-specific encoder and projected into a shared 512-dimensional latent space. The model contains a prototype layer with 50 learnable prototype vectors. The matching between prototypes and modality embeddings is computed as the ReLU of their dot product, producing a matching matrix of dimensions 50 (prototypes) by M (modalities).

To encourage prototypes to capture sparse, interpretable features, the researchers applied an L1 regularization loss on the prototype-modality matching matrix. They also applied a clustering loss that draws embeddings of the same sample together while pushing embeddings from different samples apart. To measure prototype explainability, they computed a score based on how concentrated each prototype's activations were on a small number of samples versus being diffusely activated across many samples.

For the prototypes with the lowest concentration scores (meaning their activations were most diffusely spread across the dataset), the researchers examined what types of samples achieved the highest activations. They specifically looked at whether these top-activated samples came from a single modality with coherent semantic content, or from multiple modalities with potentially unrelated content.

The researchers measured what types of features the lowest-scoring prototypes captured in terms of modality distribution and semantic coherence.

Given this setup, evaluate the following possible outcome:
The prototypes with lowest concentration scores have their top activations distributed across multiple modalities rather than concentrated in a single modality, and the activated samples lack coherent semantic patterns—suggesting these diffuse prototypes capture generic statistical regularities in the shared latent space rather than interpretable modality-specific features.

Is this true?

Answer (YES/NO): YES